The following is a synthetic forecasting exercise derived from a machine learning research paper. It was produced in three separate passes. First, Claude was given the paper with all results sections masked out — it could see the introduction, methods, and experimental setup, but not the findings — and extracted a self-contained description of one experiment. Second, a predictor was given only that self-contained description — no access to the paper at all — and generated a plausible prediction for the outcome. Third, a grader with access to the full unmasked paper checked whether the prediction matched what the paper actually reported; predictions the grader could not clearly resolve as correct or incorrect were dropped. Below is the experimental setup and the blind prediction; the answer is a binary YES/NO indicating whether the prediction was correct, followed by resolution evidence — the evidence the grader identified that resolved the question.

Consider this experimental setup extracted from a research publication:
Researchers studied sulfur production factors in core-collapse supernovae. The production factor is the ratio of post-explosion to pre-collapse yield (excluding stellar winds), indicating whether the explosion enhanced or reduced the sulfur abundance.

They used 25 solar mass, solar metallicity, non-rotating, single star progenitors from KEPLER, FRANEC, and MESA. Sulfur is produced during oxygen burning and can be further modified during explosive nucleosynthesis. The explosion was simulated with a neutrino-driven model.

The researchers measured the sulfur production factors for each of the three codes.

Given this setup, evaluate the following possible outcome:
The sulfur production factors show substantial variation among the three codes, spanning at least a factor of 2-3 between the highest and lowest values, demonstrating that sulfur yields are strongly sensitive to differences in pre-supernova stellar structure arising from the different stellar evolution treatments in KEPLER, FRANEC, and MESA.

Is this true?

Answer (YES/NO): NO